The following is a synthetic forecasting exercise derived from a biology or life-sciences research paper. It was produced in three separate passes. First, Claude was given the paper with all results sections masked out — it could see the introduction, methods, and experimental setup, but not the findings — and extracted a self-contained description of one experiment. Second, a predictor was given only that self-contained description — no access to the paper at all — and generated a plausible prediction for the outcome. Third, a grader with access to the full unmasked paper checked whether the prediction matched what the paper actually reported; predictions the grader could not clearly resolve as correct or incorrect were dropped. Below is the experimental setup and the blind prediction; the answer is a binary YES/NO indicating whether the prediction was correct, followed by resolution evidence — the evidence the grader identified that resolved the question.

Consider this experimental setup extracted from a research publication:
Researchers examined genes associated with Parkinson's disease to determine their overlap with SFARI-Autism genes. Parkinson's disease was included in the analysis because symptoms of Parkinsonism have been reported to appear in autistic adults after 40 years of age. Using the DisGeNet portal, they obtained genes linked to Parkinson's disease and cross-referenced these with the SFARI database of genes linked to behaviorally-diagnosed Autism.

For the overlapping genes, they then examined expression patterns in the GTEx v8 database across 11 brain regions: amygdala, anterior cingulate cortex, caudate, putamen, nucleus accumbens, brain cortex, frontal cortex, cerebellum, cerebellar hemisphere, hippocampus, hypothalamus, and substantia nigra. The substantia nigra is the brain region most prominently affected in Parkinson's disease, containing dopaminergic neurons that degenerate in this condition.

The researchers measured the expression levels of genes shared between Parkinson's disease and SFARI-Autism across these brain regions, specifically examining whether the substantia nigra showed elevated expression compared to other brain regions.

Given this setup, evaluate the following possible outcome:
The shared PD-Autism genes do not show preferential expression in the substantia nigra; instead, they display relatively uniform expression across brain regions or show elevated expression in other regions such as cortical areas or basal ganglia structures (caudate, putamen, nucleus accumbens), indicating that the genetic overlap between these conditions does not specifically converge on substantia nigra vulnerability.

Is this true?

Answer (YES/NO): NO